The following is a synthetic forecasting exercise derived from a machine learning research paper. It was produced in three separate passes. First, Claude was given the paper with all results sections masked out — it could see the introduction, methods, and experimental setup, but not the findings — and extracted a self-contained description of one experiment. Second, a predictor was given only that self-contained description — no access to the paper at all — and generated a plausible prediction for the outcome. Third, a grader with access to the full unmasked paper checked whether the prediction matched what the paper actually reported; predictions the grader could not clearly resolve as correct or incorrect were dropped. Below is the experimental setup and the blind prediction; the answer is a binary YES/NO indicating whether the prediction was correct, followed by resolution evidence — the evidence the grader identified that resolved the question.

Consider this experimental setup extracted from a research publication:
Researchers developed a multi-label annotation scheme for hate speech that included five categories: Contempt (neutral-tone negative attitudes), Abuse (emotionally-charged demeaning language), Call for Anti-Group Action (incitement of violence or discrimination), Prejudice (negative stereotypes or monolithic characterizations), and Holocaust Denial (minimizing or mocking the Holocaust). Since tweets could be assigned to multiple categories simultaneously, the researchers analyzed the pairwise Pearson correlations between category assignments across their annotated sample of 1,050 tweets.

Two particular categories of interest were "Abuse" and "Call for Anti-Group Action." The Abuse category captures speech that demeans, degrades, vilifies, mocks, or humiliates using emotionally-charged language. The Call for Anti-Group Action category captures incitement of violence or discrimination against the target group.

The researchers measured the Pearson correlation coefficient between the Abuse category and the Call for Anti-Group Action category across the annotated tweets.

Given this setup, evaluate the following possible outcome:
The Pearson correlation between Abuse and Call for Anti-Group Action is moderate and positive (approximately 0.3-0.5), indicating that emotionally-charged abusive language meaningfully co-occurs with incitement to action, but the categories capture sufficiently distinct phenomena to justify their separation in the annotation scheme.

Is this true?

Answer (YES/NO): NO